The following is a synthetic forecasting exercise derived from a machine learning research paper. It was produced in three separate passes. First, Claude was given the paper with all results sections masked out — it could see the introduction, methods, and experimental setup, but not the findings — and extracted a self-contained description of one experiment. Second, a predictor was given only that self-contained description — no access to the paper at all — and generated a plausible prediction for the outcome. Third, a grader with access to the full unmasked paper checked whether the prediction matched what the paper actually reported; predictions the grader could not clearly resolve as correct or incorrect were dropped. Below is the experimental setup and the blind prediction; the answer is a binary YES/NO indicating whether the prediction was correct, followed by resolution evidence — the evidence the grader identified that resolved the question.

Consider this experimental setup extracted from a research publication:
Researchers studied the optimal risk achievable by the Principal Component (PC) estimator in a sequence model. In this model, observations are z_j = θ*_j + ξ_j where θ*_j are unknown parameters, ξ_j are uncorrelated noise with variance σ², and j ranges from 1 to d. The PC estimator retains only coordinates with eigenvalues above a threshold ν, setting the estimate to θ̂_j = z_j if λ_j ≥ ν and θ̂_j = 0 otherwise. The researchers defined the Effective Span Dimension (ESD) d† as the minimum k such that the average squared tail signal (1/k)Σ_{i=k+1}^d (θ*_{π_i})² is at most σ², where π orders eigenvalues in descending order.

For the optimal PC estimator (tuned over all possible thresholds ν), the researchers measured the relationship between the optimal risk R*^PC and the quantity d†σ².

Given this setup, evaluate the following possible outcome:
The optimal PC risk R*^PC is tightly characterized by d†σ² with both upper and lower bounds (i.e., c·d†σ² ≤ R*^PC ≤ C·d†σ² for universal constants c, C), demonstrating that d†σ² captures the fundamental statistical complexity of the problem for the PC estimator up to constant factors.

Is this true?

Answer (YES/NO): NO